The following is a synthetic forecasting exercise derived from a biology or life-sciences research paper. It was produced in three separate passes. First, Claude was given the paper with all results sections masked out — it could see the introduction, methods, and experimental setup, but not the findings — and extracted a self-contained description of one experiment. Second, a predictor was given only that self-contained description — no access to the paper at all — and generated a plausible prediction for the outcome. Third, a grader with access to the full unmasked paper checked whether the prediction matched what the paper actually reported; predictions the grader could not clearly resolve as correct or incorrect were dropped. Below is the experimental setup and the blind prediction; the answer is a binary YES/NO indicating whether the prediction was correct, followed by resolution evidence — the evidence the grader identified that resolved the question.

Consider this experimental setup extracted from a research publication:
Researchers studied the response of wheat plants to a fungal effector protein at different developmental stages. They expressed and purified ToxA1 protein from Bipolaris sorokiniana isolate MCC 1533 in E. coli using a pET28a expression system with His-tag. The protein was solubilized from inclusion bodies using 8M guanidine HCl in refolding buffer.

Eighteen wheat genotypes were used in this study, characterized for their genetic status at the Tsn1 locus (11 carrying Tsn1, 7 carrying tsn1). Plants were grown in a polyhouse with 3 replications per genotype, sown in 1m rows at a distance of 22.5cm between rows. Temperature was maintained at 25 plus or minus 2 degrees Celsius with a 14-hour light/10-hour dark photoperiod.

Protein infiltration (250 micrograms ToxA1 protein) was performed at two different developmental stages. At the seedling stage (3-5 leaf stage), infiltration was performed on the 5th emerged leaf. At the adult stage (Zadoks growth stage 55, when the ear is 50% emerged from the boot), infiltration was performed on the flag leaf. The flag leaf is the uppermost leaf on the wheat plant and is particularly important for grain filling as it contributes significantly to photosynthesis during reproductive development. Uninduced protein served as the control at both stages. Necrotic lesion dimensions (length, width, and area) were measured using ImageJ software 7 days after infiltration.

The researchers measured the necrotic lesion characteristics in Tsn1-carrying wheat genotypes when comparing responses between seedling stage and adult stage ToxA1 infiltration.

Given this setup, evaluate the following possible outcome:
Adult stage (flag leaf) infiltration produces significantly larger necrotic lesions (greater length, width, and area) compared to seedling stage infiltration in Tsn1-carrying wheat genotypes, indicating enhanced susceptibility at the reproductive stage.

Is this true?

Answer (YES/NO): YES